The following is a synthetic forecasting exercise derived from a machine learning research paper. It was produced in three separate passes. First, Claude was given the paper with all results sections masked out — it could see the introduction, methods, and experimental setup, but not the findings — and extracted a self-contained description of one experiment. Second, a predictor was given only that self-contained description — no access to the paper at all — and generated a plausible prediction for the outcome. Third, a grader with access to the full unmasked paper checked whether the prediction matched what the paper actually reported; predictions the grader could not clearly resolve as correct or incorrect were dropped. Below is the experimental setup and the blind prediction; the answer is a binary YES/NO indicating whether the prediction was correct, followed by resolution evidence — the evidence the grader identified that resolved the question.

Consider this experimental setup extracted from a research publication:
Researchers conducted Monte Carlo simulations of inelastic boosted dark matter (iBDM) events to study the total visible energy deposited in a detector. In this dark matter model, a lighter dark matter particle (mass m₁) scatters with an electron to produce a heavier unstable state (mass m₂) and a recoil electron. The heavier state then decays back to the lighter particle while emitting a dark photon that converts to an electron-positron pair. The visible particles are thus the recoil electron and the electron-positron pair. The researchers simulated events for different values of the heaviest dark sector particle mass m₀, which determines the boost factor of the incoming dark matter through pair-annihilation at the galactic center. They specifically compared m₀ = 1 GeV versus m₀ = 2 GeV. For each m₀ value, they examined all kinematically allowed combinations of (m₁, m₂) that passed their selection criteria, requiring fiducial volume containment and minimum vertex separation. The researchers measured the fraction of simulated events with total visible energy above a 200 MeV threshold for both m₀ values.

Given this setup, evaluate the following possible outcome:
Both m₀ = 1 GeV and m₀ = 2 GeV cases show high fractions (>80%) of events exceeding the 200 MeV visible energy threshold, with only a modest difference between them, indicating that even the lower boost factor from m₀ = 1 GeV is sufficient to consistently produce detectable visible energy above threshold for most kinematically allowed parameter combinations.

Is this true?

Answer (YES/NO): NO